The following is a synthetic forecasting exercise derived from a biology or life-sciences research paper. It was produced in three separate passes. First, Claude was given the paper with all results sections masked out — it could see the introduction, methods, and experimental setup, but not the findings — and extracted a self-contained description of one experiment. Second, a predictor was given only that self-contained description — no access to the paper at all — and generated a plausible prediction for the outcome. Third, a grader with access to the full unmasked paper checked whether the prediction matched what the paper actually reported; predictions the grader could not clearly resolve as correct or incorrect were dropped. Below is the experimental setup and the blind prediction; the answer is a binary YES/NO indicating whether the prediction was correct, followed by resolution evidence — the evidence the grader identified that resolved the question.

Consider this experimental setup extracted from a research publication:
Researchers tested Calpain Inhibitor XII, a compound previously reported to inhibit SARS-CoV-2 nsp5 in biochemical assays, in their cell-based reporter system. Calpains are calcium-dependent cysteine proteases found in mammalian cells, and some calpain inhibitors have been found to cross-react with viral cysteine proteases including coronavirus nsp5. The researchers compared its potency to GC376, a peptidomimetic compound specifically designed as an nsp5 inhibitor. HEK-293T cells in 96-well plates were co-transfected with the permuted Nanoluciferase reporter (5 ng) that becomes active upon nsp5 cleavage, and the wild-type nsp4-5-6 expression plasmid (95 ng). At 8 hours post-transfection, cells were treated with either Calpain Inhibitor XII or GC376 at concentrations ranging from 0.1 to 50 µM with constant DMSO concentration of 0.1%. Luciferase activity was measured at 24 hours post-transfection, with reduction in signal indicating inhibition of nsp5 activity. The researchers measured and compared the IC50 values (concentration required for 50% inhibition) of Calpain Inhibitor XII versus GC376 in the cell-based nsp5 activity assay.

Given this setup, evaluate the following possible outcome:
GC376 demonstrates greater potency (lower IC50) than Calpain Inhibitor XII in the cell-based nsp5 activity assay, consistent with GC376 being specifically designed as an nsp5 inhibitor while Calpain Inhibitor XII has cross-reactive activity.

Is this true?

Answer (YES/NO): YES